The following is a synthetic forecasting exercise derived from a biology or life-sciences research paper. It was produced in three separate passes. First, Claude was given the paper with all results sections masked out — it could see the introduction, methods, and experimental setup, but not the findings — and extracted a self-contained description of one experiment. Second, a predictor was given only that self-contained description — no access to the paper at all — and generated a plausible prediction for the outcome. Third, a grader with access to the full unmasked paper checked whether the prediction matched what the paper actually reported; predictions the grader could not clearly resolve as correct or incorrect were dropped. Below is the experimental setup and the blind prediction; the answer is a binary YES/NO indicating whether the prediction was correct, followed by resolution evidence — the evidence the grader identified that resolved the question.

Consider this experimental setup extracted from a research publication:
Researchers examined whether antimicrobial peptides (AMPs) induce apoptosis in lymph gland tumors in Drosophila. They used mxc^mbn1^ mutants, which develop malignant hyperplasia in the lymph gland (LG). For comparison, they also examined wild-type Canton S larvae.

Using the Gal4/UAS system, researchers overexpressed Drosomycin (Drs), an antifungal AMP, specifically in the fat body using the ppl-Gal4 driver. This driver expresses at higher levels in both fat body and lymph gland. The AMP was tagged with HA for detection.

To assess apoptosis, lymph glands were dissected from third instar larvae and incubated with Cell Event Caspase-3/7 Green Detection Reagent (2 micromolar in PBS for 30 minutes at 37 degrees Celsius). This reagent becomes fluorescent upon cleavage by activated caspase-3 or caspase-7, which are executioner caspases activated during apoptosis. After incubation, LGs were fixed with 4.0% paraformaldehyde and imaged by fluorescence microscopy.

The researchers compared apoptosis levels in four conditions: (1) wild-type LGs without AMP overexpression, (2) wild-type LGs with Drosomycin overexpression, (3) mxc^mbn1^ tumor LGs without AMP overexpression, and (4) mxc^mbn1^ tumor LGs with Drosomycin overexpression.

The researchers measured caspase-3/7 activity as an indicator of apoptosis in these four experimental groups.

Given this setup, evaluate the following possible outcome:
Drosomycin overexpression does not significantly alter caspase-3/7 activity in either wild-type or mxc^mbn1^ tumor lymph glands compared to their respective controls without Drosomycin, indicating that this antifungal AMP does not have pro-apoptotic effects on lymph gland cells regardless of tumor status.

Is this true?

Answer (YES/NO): NO